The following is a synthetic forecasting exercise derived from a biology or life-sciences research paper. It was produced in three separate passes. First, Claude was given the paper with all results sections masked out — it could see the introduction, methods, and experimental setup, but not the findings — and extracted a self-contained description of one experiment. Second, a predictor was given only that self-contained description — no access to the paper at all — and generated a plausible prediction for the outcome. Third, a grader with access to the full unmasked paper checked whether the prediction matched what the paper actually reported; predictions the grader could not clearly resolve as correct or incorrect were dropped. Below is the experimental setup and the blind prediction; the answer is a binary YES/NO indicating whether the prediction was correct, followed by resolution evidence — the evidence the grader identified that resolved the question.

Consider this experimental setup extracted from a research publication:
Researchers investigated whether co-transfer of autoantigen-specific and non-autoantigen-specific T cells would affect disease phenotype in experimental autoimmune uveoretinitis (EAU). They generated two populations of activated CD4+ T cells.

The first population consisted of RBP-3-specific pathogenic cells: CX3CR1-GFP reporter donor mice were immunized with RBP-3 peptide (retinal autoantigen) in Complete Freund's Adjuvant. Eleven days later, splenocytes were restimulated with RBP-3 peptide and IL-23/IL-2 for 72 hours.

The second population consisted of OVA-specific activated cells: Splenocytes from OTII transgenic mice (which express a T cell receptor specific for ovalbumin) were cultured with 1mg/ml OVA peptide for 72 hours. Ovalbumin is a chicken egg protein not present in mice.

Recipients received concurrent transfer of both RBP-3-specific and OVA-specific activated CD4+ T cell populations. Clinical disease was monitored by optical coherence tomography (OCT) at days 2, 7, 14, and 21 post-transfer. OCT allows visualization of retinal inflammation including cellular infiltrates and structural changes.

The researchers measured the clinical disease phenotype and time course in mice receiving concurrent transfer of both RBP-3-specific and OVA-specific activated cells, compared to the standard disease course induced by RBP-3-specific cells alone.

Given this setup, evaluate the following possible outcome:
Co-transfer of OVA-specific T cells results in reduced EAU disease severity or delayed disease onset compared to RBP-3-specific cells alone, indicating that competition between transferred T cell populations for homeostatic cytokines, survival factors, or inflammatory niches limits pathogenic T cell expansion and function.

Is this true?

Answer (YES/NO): NO